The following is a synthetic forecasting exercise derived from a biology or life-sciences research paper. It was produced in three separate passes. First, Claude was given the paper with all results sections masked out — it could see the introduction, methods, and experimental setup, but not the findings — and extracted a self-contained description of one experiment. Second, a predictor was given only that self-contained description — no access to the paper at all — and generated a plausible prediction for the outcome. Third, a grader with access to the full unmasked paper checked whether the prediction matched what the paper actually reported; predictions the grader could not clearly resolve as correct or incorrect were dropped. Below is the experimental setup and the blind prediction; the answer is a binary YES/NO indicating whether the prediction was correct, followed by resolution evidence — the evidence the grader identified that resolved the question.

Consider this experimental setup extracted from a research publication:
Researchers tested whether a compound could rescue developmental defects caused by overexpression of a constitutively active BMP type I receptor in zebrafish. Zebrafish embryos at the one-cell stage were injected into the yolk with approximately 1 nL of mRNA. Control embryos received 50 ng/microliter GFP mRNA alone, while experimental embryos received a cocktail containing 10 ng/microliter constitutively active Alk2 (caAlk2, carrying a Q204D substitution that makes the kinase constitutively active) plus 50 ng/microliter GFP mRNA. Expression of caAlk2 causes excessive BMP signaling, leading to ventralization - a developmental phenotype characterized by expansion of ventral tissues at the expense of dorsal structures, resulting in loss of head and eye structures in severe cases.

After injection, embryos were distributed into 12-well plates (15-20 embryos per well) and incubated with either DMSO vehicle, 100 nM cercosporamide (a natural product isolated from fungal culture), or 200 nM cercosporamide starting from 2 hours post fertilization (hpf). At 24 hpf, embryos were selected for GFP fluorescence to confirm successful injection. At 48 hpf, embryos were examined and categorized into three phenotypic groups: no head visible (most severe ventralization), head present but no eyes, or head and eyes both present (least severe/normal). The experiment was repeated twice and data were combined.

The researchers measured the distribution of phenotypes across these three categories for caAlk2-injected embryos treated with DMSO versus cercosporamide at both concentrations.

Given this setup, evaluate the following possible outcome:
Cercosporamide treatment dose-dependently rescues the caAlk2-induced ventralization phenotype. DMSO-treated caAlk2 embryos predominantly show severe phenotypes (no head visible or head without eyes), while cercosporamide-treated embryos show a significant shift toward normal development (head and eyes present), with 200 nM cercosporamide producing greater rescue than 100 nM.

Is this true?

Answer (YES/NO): YES